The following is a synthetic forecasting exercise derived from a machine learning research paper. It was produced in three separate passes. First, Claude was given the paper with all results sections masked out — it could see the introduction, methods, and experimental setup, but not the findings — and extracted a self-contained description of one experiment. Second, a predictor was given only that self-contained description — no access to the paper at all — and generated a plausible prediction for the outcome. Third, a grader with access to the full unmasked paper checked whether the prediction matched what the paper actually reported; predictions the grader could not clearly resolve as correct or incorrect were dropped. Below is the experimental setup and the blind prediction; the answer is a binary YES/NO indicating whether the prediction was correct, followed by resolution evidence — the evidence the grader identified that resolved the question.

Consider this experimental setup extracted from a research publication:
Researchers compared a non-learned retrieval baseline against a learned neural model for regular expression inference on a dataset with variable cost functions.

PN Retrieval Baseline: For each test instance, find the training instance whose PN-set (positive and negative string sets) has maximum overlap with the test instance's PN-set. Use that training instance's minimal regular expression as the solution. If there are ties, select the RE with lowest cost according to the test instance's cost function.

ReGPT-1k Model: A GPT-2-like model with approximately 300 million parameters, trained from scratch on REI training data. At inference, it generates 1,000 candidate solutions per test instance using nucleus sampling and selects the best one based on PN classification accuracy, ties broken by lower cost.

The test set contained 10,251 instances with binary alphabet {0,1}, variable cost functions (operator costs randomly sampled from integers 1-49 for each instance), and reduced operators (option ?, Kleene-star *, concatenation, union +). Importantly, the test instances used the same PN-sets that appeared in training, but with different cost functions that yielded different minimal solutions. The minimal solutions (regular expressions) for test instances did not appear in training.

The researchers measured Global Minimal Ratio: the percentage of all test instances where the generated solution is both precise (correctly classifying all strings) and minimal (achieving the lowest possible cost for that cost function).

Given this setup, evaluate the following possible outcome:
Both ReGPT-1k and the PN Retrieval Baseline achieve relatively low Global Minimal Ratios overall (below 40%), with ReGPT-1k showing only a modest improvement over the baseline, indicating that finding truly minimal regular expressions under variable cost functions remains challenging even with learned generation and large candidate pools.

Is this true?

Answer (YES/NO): NO